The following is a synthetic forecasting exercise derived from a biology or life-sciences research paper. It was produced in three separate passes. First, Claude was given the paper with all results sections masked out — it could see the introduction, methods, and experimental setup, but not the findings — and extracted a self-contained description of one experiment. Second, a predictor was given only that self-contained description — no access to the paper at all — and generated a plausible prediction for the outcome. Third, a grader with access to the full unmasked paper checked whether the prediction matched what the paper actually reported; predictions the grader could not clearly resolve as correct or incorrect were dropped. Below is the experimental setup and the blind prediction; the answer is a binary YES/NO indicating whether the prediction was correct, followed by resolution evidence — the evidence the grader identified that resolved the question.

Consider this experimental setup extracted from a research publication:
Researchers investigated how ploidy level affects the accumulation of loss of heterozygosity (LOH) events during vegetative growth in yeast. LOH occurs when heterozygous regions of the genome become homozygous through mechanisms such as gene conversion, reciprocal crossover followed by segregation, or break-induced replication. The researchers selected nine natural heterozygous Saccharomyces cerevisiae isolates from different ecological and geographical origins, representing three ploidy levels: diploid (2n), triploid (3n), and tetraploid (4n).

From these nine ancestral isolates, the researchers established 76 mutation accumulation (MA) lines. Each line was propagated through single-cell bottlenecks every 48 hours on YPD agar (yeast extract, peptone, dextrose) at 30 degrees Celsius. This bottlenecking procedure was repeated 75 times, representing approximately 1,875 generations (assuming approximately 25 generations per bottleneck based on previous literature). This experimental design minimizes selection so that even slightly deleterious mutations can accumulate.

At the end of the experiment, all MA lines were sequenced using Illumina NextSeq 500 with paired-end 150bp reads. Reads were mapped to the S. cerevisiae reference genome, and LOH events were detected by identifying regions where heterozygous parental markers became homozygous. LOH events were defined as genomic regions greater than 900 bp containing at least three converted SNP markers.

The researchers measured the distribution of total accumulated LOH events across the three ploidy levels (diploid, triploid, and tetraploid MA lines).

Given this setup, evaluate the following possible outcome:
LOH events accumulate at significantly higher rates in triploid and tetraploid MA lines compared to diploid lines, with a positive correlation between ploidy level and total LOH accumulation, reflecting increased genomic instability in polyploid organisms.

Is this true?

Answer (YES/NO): YES